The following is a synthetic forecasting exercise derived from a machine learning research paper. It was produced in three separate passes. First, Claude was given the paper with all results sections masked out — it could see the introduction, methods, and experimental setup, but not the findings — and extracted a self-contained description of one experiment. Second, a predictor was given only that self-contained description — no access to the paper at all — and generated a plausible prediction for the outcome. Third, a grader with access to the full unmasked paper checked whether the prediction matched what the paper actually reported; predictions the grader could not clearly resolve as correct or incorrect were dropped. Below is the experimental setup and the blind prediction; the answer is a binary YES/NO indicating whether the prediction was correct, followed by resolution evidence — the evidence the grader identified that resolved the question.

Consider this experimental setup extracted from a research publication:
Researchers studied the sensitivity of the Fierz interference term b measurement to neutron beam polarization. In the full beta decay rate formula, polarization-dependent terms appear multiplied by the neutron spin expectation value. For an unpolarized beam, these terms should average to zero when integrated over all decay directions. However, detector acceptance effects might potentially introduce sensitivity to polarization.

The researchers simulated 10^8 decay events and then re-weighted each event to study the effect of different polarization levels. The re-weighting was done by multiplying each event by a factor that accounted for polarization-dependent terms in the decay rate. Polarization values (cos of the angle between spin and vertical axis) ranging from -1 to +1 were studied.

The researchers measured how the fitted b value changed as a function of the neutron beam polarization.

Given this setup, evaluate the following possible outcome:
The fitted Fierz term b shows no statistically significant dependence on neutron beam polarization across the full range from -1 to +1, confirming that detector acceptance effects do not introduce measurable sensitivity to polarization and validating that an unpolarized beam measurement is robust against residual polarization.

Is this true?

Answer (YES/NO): YES